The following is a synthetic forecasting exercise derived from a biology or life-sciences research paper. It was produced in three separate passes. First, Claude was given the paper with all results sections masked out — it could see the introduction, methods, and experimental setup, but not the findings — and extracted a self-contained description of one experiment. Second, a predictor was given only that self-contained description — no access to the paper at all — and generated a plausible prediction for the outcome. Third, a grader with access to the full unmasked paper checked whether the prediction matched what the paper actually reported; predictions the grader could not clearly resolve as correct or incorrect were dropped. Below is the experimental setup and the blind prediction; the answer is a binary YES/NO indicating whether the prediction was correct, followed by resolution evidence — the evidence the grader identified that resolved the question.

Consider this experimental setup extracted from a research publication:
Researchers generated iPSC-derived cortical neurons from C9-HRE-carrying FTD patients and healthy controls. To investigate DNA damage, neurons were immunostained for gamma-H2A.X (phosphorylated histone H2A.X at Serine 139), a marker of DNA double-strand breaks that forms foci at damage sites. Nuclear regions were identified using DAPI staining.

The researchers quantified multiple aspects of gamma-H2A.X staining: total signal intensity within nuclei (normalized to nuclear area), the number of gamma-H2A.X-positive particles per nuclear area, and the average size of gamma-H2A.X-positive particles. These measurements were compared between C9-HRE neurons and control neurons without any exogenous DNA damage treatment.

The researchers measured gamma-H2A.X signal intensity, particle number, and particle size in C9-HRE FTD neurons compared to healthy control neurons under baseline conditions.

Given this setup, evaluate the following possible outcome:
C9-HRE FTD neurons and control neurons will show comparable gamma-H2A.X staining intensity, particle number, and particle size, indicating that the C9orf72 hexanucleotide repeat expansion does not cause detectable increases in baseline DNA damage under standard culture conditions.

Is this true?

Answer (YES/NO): YES